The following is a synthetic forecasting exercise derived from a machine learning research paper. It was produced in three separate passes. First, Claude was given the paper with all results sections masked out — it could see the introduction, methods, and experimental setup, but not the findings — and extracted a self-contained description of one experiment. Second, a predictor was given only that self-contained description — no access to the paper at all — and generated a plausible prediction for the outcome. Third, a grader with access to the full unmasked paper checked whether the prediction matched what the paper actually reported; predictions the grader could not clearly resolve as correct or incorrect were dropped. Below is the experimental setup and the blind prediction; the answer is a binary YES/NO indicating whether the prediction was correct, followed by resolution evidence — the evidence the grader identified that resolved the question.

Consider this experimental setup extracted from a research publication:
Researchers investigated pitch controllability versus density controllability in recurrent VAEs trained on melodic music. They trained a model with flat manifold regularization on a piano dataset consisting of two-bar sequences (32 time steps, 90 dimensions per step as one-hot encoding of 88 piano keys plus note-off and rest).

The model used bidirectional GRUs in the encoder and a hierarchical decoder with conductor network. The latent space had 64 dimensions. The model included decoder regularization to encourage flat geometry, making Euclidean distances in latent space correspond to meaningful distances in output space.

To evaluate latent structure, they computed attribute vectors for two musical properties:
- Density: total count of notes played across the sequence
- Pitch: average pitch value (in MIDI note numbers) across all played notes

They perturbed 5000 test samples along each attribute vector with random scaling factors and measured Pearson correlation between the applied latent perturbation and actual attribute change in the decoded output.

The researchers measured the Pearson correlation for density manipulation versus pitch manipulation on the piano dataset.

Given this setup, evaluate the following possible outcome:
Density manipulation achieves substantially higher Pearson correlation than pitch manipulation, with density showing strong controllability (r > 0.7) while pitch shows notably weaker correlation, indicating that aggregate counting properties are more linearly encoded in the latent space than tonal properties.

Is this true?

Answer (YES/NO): NO